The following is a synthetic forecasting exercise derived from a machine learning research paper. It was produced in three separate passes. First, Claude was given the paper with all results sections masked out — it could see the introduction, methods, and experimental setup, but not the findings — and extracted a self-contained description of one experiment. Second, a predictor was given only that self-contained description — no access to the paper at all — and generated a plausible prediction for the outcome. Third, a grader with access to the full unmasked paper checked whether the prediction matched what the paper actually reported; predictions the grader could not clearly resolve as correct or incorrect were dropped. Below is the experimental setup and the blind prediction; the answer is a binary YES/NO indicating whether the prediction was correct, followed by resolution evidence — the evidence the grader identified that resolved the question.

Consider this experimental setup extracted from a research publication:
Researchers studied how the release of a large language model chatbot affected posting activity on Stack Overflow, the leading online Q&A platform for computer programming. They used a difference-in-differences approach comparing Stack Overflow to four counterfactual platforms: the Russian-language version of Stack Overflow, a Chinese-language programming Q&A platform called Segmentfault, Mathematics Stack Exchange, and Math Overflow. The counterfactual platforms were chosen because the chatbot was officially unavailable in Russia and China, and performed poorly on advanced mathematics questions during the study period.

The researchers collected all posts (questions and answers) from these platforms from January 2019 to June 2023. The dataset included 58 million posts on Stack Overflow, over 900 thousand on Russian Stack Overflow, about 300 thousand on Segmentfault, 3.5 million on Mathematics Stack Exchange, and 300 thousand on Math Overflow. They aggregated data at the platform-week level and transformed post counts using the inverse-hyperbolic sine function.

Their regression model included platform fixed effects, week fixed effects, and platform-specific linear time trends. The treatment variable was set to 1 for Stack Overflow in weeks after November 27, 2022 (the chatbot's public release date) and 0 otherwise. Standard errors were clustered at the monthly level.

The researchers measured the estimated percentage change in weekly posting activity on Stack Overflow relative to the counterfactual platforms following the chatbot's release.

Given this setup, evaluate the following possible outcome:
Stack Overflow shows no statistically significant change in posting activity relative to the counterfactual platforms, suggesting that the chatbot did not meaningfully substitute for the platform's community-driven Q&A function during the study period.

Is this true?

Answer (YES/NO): NO